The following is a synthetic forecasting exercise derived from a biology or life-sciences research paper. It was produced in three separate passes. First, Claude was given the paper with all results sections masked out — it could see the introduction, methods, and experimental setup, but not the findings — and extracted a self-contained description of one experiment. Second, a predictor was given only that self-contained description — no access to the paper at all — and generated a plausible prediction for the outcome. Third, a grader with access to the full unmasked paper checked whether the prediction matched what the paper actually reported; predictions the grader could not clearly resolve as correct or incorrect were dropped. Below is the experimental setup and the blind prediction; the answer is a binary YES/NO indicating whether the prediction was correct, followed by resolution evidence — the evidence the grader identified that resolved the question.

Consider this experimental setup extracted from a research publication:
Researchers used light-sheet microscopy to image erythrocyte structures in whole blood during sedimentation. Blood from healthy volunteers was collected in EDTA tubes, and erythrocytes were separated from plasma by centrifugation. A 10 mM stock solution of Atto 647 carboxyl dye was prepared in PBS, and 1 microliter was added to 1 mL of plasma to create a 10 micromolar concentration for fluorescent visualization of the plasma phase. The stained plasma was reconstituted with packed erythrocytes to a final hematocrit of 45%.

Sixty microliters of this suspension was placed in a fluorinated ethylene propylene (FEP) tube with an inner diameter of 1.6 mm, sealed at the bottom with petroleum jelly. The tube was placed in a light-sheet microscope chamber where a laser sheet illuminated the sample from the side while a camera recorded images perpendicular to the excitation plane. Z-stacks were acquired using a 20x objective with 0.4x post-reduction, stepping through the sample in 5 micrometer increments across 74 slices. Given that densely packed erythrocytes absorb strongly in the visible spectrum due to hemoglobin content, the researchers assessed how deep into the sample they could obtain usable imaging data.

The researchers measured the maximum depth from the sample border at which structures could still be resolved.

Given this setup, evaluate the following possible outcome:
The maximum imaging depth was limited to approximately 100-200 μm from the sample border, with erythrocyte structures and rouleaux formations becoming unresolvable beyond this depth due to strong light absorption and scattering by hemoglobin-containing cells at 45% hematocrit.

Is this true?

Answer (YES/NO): YES